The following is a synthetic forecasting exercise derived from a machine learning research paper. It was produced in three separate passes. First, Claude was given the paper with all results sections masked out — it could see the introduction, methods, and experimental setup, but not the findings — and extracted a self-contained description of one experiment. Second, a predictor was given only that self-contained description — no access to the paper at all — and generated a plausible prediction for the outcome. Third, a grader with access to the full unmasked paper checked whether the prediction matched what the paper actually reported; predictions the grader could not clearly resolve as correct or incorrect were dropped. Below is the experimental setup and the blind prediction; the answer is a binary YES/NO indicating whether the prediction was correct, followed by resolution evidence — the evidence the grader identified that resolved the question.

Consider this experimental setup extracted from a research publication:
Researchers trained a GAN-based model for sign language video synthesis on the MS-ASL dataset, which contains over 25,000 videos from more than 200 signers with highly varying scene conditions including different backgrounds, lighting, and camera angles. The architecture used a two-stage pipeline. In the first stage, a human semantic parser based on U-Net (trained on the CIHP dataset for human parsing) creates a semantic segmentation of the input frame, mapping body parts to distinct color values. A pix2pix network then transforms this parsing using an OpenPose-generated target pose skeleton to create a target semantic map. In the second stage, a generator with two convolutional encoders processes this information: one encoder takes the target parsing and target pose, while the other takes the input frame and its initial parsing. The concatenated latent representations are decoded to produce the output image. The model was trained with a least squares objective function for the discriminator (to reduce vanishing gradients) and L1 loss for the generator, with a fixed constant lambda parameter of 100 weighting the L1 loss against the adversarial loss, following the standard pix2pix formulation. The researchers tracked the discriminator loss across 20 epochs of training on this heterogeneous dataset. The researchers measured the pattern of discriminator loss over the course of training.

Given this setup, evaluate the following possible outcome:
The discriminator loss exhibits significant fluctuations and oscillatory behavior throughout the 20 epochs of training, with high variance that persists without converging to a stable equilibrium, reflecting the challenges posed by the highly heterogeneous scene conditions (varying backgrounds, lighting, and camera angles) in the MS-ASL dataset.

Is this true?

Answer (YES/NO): NO